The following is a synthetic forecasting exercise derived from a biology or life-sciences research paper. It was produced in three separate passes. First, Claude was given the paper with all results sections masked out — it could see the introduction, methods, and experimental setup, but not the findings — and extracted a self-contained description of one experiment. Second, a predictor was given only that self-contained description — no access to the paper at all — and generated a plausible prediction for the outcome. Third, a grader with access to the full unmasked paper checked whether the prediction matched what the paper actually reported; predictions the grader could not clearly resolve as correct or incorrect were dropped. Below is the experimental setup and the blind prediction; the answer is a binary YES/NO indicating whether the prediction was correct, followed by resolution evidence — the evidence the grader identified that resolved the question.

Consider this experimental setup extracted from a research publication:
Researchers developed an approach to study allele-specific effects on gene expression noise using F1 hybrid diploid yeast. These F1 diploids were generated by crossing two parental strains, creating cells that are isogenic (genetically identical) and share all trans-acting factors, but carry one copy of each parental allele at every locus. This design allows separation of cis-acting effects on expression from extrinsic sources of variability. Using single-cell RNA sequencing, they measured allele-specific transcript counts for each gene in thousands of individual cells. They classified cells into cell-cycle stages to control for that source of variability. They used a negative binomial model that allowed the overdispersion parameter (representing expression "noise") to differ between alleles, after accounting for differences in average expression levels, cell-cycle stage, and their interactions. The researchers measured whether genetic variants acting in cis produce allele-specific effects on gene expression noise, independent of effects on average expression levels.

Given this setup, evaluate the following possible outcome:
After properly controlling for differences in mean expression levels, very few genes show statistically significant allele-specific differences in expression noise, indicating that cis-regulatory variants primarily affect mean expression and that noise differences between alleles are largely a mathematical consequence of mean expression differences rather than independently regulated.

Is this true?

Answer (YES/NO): NO